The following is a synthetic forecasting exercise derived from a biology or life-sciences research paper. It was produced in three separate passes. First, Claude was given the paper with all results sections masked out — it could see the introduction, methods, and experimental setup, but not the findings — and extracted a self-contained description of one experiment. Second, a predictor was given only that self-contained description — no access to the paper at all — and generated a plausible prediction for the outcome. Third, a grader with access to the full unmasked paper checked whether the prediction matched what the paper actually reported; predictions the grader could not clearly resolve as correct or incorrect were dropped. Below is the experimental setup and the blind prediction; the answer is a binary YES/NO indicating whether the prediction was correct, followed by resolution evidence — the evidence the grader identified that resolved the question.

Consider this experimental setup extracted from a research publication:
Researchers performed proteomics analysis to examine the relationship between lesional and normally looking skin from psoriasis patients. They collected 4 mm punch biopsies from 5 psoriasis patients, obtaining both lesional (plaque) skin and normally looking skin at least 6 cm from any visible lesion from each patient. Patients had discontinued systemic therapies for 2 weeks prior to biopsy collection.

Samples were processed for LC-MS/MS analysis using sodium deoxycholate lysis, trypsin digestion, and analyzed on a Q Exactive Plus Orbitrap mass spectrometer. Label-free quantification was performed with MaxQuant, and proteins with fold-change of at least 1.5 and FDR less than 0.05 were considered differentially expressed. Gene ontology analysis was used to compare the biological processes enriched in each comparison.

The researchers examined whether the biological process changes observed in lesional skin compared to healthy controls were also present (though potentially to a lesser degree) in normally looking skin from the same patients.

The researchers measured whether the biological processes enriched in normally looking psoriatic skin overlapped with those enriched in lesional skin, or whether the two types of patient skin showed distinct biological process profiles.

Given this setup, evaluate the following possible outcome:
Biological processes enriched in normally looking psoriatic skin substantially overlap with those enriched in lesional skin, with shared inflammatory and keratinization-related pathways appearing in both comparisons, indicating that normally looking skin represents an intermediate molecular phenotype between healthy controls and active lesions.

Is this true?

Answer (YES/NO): NO